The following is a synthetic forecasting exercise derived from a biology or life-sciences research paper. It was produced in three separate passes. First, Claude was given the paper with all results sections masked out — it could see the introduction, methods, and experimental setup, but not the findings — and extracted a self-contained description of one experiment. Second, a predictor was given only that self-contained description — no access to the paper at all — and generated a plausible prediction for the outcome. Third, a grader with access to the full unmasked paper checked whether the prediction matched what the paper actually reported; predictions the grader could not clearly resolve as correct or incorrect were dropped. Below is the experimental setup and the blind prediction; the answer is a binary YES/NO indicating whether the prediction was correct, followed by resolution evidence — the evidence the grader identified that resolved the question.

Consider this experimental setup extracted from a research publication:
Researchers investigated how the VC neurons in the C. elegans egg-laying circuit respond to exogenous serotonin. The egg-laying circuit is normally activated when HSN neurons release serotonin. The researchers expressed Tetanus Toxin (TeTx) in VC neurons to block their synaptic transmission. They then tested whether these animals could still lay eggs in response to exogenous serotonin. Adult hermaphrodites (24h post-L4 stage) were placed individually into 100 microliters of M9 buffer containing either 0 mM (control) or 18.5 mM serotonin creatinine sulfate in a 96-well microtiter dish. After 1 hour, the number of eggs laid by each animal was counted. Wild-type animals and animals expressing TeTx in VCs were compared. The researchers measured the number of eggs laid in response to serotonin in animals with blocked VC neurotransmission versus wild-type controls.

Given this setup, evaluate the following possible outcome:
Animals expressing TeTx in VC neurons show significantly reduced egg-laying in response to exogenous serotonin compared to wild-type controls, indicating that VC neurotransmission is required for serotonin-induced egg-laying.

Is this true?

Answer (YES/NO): YES